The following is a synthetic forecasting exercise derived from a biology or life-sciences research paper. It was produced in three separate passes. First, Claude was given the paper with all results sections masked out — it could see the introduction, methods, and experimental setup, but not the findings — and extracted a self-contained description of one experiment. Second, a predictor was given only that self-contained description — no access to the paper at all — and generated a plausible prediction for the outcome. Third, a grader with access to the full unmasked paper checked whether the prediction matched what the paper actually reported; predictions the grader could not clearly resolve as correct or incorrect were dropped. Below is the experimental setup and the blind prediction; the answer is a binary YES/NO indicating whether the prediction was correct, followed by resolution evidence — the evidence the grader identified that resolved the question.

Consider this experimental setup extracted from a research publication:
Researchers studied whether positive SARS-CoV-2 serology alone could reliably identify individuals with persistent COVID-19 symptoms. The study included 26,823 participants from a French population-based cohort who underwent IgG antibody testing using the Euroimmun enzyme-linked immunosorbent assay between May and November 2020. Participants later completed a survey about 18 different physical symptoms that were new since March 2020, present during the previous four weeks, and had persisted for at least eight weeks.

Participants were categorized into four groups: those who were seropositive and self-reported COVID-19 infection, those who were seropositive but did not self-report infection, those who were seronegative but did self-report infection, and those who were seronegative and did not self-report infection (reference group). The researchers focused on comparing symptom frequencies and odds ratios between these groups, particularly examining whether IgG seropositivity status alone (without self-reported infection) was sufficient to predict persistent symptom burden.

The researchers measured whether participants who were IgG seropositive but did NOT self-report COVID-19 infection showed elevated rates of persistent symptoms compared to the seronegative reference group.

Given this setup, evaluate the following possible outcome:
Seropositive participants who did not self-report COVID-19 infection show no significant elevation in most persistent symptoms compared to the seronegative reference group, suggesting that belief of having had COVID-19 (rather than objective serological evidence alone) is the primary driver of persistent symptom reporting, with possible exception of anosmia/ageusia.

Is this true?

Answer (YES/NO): YES